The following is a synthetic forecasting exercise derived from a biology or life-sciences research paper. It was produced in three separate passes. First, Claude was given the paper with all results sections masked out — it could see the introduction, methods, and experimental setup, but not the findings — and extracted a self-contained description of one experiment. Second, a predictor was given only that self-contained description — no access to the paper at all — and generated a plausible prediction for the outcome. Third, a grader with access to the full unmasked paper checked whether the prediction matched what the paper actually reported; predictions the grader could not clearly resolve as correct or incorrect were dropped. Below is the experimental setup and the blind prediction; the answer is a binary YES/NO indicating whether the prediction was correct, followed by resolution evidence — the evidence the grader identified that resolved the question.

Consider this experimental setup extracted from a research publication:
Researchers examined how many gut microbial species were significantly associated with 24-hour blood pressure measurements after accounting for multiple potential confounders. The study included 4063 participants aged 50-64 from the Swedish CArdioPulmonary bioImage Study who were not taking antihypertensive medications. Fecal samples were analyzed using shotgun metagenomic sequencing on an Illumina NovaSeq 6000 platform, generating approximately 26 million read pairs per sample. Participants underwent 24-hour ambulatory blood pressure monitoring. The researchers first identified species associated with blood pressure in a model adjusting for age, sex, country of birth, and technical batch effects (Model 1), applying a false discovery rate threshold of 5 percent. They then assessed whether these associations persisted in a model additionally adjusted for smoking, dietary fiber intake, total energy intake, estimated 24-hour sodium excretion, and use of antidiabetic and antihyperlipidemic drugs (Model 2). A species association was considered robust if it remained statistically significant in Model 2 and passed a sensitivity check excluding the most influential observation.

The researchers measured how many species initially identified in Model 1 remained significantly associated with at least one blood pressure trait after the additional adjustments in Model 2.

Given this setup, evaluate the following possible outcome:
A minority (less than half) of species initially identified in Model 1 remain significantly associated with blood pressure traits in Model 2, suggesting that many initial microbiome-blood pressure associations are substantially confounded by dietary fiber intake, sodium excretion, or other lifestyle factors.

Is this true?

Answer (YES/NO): NO